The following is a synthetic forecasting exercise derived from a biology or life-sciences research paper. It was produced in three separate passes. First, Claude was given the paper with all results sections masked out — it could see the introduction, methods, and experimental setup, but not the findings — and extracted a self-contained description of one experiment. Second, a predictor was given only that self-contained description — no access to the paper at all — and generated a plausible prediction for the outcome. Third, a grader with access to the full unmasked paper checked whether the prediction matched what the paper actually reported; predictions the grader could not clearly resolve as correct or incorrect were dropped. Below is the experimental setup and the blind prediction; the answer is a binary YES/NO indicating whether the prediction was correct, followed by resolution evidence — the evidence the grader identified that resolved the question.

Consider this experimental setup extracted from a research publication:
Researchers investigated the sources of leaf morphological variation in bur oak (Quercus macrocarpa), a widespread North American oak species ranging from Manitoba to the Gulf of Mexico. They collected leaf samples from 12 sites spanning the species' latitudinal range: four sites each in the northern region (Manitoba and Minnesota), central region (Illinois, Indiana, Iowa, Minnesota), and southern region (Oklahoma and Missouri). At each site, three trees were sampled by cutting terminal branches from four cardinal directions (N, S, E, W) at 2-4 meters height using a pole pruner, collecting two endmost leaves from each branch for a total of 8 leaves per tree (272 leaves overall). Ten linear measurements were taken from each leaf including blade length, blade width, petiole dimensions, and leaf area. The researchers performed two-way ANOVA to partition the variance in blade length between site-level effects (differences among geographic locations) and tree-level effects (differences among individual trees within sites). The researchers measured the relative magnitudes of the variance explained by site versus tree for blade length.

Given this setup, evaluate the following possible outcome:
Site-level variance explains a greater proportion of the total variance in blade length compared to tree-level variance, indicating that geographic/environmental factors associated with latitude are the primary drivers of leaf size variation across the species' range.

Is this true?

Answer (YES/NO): YES